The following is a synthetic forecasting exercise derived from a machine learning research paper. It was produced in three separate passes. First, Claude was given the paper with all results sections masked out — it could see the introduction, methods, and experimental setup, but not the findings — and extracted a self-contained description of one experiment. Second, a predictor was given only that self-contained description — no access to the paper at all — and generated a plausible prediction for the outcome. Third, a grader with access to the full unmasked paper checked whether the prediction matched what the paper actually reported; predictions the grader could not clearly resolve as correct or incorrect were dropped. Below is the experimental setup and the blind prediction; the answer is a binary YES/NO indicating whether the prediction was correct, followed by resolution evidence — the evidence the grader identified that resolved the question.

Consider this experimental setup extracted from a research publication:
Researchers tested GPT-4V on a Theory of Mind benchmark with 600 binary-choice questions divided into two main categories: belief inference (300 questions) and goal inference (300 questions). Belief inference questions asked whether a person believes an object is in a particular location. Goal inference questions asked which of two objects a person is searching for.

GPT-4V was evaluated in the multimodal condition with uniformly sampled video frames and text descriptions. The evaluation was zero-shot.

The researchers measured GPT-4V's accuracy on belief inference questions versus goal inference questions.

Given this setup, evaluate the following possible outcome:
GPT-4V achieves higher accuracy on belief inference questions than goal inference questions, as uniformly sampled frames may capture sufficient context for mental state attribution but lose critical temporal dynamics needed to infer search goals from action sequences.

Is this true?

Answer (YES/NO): YES